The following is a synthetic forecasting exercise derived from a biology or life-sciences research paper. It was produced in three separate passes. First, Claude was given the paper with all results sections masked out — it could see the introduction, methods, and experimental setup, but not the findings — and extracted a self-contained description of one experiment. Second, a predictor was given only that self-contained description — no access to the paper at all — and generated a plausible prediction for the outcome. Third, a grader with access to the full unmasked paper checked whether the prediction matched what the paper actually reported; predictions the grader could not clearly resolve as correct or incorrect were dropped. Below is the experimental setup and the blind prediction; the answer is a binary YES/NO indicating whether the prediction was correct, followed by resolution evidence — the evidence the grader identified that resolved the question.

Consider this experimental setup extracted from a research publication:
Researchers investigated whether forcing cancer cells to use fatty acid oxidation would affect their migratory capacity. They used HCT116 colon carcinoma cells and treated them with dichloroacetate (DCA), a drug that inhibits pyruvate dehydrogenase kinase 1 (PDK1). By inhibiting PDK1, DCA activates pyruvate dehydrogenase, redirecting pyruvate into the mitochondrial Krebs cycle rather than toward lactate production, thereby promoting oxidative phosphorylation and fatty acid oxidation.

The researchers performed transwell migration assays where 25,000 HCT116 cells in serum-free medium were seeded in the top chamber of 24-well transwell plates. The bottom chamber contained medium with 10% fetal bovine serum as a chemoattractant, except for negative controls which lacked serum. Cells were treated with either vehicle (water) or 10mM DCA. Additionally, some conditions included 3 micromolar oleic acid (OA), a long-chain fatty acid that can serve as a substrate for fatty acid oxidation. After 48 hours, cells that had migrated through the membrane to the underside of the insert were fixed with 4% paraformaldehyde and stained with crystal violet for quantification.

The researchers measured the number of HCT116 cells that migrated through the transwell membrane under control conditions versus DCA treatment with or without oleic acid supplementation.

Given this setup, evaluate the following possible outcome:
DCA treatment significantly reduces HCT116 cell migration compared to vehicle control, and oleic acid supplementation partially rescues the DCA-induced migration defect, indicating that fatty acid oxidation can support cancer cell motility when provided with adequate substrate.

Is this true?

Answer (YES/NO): NO